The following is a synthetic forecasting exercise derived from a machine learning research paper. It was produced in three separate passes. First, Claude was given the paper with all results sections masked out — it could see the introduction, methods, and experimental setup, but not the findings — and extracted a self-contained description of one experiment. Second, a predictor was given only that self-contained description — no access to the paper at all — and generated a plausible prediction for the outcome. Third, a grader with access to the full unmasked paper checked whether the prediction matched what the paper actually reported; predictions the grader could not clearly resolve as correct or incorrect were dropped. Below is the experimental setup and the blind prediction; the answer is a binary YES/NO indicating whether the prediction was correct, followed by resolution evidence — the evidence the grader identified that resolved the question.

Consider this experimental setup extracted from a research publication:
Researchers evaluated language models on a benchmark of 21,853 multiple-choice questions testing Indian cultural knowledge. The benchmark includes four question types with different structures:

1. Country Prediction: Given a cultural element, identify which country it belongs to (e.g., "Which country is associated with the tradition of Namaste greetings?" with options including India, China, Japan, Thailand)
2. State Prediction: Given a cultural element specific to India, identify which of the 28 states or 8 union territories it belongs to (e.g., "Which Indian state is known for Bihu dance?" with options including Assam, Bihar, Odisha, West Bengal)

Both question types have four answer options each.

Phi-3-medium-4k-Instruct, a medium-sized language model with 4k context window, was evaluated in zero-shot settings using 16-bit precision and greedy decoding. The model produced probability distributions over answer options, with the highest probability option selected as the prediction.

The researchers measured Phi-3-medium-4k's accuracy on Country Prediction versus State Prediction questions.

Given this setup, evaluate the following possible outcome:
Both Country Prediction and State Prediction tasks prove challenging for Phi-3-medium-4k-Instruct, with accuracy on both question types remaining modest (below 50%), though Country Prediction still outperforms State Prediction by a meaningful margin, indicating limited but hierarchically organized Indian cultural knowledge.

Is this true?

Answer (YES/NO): NO